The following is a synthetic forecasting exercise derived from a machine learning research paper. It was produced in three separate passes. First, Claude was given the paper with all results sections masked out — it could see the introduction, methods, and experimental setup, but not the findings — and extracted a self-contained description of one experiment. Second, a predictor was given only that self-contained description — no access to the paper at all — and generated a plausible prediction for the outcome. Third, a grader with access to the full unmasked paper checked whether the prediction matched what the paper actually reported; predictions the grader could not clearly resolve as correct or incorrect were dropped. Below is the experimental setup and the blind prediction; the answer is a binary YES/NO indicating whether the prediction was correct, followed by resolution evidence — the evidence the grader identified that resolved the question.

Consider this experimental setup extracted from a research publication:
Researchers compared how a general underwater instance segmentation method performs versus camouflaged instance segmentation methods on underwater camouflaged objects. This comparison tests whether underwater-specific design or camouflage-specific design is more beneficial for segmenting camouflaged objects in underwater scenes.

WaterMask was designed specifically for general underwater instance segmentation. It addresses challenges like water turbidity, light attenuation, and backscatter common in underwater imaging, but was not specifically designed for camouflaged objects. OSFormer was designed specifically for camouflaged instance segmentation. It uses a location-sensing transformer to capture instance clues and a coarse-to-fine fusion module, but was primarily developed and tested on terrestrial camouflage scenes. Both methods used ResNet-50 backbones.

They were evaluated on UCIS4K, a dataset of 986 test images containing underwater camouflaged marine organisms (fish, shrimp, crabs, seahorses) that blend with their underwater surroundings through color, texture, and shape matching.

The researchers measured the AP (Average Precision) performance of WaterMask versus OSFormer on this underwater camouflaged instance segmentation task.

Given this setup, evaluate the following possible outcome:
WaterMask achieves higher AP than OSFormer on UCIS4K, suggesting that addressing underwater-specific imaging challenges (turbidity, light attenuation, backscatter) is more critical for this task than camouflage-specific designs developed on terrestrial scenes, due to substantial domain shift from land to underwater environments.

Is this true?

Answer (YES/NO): NO